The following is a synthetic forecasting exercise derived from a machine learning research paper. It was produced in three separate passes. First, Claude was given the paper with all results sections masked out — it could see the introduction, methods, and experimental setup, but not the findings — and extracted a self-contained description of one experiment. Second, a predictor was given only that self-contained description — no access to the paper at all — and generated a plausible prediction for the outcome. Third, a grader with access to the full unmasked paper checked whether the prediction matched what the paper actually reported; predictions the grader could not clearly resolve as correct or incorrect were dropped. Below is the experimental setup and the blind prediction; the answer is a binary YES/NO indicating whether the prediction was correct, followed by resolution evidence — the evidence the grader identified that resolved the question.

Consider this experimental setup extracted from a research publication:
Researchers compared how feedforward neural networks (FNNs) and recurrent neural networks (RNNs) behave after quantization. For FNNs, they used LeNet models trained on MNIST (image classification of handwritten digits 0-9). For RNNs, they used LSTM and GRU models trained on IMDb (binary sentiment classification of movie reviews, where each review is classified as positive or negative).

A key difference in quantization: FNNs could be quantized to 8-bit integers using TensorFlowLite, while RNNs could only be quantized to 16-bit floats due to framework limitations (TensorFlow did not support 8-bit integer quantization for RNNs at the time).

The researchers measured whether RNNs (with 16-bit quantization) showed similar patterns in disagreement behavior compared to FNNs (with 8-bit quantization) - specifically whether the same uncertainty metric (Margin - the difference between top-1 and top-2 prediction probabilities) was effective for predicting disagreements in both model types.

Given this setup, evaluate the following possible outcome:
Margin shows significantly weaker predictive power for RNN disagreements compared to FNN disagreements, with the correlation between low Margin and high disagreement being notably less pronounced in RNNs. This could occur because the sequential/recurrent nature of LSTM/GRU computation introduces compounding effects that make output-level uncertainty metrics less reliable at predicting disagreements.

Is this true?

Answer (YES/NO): NO